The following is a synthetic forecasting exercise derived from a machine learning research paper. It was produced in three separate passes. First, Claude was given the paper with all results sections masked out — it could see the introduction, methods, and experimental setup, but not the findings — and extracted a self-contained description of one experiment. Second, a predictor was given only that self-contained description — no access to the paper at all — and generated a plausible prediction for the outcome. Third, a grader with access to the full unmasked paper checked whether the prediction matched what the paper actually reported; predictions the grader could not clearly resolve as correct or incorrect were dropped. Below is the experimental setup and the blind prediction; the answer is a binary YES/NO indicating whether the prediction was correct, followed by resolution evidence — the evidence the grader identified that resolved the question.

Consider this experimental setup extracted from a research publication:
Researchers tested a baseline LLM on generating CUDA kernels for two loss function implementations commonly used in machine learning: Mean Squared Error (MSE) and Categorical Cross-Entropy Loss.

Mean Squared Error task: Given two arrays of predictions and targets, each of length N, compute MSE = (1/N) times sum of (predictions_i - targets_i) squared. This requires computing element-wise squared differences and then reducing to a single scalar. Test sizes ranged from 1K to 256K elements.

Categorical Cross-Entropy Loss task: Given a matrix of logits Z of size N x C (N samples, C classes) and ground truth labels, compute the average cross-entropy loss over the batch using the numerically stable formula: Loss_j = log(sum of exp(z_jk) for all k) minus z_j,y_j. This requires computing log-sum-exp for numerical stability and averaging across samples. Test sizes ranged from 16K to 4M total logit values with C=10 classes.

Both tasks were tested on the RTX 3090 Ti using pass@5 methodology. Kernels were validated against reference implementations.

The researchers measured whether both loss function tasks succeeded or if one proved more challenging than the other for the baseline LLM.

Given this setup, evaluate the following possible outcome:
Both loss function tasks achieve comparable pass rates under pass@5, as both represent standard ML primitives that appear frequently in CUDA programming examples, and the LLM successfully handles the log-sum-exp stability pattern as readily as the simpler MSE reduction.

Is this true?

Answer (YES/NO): YES